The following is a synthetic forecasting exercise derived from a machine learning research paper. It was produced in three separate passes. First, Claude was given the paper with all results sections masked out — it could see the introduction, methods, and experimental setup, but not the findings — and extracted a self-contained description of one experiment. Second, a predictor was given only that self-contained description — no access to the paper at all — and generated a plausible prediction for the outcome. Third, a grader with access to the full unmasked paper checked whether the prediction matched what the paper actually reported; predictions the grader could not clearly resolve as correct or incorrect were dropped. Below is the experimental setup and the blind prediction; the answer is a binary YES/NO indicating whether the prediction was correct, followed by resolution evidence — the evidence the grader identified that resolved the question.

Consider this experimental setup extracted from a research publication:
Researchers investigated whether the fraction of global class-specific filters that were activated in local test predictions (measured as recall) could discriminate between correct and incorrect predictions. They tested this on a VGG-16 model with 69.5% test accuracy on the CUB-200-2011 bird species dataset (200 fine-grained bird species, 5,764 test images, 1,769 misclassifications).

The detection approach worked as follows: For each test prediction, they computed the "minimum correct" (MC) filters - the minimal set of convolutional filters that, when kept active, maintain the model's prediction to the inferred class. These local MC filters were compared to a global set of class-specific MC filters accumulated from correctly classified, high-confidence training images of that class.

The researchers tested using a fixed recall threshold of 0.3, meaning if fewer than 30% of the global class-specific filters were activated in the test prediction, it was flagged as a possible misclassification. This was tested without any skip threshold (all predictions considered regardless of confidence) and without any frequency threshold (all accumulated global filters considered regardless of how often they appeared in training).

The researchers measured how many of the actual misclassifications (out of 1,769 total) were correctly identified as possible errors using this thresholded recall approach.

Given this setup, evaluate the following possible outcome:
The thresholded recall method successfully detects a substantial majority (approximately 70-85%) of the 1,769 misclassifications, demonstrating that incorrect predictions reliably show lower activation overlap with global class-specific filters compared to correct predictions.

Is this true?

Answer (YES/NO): NO